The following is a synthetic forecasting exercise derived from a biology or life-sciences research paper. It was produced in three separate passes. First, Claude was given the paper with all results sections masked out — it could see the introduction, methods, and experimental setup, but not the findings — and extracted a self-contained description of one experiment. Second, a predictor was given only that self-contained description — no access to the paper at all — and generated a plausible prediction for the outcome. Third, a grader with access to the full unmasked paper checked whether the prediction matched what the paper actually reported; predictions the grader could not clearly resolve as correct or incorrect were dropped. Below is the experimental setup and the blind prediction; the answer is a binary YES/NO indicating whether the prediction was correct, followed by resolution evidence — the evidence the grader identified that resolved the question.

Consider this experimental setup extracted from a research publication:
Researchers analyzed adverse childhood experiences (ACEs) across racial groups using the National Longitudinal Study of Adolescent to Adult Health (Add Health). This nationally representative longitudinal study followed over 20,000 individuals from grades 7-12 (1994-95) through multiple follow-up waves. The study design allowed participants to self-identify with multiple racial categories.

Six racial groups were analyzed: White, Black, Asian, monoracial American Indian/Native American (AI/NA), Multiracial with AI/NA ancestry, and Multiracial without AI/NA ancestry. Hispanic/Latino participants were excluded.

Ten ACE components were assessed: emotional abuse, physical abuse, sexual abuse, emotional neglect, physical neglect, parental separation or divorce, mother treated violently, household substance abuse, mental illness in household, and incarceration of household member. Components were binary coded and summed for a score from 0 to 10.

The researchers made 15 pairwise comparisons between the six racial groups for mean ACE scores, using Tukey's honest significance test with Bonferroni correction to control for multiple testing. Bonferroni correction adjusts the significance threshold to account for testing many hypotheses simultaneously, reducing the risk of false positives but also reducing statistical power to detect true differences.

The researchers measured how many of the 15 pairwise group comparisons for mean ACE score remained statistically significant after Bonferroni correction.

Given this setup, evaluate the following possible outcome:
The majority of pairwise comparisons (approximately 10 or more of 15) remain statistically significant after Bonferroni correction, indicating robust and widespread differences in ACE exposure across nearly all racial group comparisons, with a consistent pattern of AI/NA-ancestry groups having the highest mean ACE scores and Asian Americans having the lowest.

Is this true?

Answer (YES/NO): NO